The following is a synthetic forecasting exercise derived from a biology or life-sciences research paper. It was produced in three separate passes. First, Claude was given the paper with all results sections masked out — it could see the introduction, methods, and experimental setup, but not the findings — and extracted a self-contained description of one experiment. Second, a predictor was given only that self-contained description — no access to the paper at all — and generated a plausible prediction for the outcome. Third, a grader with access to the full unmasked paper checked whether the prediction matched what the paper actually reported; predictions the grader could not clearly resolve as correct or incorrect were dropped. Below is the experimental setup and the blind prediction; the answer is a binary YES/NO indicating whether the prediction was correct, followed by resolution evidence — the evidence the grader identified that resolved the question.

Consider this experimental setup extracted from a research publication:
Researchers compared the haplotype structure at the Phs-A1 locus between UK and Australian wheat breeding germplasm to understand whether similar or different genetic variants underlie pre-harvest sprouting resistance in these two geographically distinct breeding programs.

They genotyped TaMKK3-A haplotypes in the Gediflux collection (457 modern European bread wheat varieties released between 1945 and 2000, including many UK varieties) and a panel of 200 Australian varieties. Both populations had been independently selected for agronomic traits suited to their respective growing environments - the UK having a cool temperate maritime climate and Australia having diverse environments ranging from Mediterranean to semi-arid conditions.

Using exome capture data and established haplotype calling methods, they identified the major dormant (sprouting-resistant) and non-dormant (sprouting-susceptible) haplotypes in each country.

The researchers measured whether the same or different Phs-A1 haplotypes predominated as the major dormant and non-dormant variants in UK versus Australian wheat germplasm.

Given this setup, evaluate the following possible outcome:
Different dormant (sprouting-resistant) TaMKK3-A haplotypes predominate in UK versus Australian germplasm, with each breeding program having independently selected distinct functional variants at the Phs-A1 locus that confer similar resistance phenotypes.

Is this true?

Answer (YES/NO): YES